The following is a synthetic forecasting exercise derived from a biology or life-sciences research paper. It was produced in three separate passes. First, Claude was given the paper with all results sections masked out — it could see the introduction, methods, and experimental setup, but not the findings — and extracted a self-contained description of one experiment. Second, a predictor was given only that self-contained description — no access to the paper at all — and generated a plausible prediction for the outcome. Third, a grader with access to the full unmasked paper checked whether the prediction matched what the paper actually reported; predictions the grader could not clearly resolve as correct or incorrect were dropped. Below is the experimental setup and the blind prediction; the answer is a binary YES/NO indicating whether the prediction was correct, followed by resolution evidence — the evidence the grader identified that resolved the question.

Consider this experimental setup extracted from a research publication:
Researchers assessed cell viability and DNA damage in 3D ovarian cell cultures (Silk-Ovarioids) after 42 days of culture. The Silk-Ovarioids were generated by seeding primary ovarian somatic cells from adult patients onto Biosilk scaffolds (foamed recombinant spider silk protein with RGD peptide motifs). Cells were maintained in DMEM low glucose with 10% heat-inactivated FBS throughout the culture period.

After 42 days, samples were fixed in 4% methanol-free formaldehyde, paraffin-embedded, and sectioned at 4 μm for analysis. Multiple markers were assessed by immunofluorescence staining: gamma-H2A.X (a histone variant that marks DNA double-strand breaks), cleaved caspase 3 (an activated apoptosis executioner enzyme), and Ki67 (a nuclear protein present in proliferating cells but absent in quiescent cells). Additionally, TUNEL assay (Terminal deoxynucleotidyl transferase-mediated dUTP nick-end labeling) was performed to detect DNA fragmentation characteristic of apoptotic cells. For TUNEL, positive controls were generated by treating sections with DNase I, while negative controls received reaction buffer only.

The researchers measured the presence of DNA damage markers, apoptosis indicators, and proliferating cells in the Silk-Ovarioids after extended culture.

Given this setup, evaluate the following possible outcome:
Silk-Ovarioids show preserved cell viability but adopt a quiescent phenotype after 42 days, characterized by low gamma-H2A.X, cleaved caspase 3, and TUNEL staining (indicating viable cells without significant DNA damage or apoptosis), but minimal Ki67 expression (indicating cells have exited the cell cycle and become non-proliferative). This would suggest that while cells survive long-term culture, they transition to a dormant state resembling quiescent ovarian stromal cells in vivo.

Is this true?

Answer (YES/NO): NO